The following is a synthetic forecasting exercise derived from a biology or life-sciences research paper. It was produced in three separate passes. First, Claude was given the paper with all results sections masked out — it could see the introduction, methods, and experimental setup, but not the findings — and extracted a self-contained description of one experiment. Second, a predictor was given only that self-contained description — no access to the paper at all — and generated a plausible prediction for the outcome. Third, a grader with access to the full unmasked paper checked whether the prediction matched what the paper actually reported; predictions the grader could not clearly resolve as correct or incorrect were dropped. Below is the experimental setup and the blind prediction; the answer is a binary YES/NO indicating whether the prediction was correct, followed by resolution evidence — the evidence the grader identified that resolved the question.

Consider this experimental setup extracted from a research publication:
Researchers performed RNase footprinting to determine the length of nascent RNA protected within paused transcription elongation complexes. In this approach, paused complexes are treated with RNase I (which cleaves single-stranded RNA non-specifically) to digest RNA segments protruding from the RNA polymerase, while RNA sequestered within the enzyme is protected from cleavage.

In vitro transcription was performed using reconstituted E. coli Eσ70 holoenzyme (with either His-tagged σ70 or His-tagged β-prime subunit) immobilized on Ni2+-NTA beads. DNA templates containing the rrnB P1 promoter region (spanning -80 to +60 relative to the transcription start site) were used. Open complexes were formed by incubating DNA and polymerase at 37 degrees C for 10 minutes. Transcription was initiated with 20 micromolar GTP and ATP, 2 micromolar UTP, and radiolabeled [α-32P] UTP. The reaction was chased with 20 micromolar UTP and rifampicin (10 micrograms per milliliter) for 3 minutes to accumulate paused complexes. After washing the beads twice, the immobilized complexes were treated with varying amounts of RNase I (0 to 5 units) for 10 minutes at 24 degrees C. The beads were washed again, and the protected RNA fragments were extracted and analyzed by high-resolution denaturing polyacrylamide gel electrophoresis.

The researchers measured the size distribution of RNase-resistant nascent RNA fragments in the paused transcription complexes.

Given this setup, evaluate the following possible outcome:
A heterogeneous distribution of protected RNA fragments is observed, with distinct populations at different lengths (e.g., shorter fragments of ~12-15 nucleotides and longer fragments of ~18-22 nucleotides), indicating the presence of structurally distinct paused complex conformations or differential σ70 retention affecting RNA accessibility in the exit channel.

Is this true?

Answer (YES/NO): NO